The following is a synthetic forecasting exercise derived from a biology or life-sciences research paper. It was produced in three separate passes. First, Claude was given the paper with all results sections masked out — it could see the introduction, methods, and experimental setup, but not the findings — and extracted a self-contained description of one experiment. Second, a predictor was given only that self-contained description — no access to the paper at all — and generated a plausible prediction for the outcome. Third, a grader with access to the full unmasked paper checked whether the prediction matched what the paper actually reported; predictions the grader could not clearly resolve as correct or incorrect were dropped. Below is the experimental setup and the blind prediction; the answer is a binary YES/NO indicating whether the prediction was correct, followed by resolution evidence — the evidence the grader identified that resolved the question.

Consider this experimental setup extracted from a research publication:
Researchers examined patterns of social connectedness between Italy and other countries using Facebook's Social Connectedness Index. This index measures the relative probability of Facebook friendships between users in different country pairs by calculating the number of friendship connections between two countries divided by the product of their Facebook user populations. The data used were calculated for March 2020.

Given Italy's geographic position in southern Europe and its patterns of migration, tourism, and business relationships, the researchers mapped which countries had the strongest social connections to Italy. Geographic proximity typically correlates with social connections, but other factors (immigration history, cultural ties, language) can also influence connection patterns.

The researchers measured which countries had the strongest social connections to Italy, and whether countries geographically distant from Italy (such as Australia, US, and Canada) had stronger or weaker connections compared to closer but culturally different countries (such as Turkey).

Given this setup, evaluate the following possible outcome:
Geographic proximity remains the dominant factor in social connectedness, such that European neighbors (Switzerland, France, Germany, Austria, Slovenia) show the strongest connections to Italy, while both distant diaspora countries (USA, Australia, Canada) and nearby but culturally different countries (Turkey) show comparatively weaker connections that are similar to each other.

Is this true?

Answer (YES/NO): NO